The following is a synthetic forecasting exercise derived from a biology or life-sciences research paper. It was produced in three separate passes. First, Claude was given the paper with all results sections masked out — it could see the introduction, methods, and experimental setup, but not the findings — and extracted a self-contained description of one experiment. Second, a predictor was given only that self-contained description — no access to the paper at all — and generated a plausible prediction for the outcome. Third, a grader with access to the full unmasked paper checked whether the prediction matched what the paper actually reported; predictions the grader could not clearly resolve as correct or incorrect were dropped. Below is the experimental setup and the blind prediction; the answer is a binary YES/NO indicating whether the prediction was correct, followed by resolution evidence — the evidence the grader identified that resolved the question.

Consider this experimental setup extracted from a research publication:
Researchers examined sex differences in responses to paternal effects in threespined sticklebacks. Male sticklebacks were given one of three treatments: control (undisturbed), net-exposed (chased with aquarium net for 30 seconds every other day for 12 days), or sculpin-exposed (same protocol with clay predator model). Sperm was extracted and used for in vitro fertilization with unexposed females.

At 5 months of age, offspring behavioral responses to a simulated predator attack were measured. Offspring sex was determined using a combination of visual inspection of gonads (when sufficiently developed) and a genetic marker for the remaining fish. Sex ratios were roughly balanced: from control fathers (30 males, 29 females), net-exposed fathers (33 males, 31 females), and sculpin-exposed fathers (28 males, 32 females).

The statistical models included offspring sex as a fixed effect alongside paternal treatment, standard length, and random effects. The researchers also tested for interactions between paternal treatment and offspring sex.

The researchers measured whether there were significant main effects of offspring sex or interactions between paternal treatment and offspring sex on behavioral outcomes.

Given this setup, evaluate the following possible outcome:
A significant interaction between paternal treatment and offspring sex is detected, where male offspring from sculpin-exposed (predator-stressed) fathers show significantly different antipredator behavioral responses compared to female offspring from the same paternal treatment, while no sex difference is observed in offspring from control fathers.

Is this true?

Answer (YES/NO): NO